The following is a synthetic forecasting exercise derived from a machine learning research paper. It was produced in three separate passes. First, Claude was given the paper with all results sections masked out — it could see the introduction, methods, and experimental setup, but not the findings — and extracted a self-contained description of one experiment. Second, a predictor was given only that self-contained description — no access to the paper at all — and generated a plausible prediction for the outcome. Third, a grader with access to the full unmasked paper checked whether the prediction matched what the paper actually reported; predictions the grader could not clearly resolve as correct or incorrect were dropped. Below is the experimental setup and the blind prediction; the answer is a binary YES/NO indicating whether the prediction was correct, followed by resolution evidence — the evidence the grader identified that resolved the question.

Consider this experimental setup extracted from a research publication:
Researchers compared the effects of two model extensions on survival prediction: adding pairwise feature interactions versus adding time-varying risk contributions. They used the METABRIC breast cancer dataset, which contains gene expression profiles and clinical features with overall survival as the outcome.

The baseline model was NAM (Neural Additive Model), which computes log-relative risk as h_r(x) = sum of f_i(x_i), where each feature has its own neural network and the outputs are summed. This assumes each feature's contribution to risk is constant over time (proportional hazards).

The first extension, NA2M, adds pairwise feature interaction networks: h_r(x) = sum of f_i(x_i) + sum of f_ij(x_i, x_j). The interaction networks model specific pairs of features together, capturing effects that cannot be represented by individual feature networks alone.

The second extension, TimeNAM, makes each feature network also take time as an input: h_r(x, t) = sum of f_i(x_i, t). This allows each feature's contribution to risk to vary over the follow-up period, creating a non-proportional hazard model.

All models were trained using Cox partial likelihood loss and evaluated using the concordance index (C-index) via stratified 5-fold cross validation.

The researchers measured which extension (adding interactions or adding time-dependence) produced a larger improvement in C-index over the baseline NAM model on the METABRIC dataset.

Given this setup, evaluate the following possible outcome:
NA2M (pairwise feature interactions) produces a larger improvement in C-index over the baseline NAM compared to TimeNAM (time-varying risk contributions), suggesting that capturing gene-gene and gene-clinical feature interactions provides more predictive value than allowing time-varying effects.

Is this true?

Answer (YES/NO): NO